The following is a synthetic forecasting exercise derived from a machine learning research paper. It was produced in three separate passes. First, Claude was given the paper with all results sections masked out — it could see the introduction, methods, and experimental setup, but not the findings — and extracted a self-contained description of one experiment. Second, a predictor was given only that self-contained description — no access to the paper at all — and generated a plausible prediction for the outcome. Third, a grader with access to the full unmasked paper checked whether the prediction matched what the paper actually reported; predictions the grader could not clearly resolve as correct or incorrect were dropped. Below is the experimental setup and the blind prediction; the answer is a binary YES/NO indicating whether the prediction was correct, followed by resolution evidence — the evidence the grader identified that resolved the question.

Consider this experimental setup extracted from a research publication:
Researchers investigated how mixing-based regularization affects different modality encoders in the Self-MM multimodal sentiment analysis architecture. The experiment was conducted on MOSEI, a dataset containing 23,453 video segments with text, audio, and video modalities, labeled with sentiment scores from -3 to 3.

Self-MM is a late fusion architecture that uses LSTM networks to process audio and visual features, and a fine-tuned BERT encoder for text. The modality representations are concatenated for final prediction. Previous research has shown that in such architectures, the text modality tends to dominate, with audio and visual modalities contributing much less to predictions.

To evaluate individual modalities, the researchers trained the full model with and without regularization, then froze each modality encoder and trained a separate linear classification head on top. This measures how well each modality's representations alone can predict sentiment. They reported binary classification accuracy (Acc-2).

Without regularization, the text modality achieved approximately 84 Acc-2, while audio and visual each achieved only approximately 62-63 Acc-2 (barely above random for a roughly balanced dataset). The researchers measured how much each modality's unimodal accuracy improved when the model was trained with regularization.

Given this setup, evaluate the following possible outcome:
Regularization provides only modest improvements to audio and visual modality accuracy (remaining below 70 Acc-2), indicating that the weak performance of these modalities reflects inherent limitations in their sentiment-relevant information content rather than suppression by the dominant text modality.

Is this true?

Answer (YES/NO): NO